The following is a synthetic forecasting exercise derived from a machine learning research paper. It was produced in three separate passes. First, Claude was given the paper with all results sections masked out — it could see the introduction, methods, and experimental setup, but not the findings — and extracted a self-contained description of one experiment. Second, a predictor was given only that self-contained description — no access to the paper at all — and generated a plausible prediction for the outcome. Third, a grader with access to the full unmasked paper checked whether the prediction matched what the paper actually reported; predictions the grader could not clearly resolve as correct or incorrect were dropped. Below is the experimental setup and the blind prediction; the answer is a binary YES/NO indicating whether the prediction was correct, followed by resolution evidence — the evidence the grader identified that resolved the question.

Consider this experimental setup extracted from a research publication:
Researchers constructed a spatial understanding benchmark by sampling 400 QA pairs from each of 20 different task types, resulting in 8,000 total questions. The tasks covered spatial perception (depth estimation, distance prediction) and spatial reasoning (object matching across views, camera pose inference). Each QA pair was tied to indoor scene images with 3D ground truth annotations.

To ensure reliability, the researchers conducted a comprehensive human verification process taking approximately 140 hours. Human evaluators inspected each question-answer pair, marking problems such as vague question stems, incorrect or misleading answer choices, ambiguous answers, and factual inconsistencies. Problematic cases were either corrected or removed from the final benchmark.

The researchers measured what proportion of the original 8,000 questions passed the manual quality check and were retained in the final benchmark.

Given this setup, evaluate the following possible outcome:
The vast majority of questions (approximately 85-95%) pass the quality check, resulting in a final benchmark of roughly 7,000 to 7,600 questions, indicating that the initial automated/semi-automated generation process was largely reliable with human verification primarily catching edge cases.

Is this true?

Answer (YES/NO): YES